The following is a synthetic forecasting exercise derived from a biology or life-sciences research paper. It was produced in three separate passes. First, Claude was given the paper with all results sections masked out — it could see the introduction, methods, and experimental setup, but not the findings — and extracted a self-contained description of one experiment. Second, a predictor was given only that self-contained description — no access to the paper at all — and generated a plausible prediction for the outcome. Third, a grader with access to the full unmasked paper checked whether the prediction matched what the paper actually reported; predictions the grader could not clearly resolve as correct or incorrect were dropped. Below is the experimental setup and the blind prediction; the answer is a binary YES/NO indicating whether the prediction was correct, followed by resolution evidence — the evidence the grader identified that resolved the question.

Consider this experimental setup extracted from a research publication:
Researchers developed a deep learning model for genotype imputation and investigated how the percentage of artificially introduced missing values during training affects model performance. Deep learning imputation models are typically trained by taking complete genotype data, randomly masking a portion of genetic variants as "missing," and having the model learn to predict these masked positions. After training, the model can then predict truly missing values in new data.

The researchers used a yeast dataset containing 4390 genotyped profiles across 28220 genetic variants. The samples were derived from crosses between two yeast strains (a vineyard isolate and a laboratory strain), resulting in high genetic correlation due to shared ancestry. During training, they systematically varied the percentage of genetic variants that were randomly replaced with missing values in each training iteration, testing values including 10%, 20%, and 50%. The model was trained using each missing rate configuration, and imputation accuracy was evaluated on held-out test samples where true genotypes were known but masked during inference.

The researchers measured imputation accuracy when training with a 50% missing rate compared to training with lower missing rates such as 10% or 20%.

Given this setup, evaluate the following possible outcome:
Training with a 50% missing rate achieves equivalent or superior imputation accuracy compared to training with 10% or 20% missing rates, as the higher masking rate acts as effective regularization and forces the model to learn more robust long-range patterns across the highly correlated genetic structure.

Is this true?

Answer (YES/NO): YES